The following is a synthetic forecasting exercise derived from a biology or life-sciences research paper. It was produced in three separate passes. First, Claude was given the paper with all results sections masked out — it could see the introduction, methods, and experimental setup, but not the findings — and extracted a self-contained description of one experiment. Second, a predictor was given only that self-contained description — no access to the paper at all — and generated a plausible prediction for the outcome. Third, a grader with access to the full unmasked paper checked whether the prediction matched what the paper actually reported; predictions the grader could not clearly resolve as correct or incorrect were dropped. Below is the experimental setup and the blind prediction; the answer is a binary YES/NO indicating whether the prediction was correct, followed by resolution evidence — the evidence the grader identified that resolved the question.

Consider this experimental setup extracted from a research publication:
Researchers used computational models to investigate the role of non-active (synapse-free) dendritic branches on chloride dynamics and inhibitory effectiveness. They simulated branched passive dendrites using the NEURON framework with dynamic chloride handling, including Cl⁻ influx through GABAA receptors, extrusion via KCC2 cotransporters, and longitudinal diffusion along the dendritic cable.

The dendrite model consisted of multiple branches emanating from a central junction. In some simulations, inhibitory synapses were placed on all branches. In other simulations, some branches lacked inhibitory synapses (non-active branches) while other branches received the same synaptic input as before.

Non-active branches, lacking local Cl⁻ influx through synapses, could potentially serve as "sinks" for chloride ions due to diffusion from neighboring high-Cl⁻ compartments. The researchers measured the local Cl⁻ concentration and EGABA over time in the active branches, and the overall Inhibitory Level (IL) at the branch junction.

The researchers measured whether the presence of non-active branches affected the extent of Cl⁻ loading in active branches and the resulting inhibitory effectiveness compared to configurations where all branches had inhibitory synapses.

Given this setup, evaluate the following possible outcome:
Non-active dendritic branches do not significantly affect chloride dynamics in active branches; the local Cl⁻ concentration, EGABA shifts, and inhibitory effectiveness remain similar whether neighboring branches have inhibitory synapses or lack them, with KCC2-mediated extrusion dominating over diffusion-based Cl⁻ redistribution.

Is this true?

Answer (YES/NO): NO